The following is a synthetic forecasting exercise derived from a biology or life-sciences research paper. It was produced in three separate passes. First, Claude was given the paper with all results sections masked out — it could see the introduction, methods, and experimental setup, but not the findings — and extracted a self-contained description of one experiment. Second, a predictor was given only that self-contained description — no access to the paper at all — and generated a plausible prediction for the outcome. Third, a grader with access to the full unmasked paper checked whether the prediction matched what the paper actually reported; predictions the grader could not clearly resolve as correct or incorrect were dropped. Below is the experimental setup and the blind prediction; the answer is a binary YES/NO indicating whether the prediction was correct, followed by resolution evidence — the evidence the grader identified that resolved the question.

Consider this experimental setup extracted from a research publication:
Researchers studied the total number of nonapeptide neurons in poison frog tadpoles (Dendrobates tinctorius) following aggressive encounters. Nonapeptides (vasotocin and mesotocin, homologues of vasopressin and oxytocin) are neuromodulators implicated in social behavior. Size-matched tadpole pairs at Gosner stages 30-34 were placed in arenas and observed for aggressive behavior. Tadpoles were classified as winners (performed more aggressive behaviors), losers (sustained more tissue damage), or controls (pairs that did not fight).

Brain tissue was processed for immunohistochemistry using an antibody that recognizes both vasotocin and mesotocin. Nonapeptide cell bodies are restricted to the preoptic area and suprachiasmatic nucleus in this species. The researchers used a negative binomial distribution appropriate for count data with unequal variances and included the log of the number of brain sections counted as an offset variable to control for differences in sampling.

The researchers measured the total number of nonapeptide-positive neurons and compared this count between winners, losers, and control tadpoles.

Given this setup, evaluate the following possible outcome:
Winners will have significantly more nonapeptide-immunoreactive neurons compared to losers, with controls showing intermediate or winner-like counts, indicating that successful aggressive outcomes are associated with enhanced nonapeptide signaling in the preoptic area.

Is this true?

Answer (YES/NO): NO